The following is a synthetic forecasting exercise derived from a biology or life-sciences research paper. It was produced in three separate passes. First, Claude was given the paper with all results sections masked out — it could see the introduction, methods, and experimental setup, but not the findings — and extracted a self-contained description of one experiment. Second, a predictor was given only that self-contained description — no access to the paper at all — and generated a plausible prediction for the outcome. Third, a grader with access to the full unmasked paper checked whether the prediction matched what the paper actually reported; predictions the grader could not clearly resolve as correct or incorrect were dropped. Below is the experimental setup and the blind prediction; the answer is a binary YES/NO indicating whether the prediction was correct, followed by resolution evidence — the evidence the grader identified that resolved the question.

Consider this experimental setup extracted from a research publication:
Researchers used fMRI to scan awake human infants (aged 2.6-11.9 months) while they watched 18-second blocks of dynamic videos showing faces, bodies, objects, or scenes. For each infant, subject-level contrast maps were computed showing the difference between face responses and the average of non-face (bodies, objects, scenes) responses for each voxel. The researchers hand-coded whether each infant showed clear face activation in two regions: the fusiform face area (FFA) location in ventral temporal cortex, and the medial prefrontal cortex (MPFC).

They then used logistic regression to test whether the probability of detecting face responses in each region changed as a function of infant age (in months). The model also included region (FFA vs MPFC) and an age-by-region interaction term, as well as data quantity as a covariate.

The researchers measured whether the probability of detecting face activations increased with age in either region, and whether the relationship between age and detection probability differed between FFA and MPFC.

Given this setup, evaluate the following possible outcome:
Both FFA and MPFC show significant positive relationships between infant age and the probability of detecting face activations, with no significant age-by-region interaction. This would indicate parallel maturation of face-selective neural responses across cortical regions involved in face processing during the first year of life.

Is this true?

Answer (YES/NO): NO